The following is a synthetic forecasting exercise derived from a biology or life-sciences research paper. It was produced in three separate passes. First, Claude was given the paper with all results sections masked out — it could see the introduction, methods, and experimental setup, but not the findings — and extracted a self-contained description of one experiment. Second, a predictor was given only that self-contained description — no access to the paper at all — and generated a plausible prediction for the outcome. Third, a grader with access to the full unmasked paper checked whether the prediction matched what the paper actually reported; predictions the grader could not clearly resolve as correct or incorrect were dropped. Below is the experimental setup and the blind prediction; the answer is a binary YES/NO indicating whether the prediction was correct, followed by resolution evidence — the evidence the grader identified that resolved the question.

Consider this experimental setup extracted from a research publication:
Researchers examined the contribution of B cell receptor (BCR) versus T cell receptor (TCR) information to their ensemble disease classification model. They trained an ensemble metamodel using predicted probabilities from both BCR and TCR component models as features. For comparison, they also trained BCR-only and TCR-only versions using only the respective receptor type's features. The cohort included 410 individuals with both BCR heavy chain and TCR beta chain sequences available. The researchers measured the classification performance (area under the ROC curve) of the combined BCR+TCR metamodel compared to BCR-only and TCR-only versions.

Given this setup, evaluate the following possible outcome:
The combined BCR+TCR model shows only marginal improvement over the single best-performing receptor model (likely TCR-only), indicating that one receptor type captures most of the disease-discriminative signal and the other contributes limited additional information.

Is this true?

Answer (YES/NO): NO